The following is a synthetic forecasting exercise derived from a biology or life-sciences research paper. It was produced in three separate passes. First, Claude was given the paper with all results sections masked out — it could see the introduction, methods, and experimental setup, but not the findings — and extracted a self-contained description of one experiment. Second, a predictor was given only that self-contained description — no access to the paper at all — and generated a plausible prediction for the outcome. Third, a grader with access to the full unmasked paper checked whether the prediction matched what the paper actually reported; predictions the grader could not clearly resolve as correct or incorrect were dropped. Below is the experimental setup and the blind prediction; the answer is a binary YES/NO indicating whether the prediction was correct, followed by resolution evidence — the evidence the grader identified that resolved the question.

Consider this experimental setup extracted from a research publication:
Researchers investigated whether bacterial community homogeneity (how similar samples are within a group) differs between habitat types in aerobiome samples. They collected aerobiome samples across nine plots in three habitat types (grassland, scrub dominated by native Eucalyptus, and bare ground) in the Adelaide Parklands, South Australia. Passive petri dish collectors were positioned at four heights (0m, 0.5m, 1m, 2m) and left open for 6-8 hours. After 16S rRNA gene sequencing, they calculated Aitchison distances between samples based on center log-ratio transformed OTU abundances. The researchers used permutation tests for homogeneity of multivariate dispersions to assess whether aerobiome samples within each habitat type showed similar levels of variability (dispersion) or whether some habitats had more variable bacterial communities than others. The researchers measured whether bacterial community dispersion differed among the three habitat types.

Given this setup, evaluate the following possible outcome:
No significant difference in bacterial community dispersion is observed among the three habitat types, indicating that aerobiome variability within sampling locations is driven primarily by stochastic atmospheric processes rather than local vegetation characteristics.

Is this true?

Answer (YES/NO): NO